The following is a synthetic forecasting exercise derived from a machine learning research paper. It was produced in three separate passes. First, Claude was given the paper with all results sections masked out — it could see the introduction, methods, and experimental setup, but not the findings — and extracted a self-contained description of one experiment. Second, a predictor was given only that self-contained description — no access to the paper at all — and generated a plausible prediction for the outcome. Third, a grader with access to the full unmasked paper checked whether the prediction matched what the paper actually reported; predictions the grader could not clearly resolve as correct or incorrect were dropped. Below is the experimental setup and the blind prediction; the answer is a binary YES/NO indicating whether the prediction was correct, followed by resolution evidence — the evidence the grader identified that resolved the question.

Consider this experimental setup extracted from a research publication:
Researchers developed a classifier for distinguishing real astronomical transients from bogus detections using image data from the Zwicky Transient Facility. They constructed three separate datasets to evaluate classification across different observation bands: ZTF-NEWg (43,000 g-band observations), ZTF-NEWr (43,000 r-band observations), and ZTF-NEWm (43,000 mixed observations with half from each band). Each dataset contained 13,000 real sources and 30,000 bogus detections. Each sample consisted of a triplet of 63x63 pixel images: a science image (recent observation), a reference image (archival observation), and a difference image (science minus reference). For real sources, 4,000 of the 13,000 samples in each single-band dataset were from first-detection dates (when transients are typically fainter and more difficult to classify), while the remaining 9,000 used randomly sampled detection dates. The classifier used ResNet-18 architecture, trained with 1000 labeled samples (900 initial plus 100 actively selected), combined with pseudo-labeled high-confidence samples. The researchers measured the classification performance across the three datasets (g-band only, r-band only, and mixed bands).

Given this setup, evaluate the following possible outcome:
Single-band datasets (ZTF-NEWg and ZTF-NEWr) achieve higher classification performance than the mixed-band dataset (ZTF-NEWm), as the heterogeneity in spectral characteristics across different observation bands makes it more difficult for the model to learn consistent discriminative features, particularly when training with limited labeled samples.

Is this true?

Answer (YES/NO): YES